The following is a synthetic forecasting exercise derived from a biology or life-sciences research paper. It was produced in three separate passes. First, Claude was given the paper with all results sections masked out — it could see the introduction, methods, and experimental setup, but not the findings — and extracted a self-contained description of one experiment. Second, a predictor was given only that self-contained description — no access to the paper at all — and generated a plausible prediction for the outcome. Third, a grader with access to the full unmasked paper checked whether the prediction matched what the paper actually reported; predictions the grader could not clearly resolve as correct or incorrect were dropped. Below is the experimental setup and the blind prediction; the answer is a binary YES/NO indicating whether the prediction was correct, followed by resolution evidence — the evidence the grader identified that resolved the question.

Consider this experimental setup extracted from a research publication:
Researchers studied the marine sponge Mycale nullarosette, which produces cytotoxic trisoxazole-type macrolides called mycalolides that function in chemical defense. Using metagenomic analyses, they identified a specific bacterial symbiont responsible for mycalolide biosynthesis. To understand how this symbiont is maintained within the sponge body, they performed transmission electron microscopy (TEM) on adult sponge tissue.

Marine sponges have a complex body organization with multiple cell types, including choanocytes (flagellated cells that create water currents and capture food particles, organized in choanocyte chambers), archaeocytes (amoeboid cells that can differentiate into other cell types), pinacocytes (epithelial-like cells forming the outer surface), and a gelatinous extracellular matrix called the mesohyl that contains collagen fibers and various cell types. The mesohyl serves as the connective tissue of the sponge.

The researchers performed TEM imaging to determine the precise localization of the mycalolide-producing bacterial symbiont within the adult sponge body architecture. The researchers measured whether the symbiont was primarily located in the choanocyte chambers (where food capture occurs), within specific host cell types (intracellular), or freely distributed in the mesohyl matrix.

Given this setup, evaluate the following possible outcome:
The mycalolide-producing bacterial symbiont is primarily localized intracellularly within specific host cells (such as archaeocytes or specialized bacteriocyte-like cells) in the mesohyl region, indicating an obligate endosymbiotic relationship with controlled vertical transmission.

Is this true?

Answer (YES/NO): NO